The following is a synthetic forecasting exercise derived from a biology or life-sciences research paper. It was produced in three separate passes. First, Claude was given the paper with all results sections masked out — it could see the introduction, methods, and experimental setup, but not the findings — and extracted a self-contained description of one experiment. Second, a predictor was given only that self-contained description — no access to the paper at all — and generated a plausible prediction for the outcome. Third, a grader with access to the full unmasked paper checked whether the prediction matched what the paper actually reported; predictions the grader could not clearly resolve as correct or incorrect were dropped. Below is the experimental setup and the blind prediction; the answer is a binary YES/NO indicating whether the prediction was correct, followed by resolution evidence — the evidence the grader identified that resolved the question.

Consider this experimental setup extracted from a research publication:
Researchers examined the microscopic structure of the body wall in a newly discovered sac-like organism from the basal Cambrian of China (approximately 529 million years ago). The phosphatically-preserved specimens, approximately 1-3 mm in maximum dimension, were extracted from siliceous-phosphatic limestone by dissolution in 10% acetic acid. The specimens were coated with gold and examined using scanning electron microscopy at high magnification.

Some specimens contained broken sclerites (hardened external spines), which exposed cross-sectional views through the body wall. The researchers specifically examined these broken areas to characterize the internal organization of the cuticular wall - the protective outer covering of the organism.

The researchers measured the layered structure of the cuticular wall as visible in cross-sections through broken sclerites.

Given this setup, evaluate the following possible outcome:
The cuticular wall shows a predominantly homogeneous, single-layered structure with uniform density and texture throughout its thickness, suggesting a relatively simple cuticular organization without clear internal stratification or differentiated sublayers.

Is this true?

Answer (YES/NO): NO